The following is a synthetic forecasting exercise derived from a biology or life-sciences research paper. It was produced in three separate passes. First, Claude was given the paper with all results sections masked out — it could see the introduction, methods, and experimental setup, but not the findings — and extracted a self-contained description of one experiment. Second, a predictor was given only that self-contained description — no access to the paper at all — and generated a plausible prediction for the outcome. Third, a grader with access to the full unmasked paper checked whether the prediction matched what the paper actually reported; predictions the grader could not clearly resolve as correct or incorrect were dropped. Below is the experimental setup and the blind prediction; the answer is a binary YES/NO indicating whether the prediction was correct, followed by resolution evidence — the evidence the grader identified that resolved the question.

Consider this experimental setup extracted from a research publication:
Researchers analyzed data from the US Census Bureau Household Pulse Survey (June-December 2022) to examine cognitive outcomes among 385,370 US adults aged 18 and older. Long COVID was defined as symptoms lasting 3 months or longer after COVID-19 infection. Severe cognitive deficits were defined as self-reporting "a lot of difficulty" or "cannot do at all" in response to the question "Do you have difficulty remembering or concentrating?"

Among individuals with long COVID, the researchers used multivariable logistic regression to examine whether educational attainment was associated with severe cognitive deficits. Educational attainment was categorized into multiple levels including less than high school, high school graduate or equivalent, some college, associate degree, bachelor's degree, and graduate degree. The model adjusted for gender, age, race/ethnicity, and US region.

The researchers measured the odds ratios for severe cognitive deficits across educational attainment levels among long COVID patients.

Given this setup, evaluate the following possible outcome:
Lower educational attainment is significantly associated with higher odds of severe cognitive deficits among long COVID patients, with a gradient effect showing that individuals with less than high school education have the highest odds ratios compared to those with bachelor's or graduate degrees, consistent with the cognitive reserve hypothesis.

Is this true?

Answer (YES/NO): NO